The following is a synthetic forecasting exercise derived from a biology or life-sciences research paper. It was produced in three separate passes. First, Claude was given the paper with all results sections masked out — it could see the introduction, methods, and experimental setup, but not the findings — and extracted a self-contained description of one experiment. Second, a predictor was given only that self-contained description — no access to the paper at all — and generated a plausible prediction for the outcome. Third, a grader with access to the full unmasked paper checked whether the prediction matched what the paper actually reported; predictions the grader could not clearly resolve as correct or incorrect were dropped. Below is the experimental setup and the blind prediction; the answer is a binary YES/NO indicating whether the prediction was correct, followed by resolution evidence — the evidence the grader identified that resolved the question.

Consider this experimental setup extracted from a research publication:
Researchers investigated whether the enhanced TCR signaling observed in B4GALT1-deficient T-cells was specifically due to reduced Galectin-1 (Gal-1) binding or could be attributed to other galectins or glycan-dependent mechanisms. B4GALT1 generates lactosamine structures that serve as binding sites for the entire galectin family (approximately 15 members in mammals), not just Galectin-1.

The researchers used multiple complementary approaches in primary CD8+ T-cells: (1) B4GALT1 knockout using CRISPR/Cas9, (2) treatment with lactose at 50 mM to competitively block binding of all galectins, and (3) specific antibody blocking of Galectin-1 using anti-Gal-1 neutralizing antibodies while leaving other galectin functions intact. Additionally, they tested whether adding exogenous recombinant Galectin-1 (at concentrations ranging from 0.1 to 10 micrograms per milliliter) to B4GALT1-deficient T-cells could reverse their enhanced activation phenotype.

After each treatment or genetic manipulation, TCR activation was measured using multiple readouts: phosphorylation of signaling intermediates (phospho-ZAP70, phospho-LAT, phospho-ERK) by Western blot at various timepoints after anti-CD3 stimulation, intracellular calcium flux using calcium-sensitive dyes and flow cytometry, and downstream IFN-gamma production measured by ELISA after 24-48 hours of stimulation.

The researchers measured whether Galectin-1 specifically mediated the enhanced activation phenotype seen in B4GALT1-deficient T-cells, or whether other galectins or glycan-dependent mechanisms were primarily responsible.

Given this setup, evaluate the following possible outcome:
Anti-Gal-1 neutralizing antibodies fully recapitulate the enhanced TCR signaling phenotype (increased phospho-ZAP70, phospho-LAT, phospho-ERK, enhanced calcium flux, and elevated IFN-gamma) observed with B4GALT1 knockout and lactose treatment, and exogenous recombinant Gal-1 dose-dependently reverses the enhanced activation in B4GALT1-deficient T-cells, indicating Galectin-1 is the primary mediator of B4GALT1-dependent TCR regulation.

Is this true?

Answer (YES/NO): NO